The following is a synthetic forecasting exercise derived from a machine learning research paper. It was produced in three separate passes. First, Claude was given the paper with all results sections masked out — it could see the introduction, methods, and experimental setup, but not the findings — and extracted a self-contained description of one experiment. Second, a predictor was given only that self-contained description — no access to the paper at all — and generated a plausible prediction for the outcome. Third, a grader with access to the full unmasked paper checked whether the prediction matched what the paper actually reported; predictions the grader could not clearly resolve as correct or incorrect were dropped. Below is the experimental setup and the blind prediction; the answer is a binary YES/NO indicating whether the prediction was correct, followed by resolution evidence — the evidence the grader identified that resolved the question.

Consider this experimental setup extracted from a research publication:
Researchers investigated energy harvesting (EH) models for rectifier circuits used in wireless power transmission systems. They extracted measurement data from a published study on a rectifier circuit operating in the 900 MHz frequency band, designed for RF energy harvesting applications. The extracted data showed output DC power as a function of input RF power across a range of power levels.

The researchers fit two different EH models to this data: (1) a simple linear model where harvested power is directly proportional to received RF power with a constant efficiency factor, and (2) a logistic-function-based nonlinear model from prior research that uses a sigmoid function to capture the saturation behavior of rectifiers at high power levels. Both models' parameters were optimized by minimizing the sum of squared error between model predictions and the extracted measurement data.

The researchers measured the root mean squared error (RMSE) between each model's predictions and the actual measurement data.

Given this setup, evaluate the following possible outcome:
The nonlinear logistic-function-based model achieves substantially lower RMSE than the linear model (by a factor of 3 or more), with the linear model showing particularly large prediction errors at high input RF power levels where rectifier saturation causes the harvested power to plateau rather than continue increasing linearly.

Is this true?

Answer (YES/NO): NO